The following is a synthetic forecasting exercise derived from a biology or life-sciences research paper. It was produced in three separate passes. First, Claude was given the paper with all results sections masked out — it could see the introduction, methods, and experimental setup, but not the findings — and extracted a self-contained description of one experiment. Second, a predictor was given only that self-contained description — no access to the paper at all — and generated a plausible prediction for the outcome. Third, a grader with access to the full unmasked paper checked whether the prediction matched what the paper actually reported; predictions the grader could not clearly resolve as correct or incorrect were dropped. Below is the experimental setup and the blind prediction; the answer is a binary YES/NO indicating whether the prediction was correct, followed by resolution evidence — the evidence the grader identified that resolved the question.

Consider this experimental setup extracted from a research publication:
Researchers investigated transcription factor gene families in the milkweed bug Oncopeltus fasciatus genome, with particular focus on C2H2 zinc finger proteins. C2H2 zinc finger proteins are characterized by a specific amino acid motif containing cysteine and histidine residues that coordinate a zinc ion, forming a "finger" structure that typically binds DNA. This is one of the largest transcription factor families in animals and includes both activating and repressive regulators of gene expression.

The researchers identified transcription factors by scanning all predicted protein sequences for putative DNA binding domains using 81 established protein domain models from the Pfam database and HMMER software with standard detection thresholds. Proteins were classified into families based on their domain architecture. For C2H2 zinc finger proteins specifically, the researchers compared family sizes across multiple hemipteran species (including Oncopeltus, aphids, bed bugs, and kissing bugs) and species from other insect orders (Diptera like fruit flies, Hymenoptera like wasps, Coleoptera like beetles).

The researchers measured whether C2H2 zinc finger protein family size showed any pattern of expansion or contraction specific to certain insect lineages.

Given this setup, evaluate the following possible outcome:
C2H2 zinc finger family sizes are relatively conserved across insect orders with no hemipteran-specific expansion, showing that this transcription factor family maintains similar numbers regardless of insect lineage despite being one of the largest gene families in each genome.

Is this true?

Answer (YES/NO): NO